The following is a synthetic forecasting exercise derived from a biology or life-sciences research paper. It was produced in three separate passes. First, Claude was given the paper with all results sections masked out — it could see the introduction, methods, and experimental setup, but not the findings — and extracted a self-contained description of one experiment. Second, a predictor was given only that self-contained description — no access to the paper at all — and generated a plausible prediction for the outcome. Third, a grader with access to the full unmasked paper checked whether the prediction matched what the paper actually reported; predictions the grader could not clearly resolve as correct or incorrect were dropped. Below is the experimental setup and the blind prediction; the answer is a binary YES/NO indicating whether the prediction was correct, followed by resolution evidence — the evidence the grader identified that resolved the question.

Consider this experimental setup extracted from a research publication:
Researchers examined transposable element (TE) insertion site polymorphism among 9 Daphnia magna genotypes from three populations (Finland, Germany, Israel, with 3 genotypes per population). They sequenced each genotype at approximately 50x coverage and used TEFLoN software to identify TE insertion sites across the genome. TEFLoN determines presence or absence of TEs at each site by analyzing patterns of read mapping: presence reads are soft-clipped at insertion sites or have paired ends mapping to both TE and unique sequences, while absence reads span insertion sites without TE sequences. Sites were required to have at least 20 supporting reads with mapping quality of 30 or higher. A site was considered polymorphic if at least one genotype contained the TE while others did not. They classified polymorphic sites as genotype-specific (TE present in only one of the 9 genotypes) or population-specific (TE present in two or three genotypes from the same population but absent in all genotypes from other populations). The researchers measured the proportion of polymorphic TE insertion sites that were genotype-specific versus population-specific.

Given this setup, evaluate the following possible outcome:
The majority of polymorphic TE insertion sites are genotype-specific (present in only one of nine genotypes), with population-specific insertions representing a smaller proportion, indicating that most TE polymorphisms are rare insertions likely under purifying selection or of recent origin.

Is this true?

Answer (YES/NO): NO